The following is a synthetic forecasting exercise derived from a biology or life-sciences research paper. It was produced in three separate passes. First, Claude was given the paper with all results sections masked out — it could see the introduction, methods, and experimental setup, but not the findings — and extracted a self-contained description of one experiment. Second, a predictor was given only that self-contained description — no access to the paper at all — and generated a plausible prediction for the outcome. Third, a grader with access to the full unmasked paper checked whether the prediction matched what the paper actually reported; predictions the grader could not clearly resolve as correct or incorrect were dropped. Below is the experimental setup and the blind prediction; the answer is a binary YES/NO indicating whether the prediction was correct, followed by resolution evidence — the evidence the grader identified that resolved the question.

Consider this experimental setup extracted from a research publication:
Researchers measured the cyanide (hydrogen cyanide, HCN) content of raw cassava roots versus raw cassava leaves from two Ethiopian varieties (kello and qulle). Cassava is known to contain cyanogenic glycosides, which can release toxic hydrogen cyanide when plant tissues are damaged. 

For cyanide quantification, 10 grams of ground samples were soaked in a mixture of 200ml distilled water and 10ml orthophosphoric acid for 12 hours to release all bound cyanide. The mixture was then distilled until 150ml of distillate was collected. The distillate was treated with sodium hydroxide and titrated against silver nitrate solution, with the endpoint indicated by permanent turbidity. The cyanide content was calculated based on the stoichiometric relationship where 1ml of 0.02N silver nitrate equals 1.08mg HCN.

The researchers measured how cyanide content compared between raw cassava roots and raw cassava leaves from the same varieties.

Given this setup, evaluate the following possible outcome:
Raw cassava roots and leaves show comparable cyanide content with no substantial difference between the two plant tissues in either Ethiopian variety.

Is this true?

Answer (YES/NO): NO